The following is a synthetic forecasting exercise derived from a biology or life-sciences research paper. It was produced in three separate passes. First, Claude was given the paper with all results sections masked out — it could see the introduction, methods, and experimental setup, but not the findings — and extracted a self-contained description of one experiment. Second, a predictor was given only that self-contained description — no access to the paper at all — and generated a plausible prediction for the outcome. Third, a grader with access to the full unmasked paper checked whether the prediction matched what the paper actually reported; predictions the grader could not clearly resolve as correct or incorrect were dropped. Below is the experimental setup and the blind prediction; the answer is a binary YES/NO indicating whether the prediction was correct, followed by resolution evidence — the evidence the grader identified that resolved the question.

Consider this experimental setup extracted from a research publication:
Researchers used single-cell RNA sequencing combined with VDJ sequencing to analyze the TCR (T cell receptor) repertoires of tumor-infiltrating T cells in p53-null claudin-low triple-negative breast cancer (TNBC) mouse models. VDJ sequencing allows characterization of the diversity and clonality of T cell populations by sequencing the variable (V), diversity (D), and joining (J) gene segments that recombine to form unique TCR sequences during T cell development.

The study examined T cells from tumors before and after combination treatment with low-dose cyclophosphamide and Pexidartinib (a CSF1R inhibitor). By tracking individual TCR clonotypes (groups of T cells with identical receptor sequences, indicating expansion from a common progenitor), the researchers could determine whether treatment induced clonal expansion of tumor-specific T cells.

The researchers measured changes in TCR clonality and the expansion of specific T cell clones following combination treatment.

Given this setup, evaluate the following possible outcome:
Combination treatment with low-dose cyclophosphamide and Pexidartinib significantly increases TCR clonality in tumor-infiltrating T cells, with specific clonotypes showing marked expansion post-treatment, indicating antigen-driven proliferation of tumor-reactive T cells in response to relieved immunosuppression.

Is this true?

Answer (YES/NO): NO